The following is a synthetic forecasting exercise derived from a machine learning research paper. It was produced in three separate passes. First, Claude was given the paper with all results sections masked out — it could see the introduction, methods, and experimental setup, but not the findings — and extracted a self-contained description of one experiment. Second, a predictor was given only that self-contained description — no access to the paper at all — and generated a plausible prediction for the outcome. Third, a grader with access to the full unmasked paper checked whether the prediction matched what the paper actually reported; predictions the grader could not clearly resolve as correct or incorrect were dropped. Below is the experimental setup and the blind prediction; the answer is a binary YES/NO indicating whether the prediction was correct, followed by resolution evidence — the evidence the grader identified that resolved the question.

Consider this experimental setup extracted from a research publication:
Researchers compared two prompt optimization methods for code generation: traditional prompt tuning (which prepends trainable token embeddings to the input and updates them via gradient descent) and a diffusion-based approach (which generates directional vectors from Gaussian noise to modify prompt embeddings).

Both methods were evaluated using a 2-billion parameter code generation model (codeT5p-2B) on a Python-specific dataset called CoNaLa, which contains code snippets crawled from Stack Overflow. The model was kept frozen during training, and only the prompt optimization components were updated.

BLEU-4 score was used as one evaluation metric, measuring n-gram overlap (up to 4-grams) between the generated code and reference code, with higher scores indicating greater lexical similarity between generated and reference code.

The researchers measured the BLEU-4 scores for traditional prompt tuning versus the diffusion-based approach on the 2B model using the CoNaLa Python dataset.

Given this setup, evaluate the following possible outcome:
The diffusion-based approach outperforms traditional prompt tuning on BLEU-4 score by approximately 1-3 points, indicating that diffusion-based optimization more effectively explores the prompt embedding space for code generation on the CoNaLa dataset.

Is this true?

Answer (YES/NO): NO